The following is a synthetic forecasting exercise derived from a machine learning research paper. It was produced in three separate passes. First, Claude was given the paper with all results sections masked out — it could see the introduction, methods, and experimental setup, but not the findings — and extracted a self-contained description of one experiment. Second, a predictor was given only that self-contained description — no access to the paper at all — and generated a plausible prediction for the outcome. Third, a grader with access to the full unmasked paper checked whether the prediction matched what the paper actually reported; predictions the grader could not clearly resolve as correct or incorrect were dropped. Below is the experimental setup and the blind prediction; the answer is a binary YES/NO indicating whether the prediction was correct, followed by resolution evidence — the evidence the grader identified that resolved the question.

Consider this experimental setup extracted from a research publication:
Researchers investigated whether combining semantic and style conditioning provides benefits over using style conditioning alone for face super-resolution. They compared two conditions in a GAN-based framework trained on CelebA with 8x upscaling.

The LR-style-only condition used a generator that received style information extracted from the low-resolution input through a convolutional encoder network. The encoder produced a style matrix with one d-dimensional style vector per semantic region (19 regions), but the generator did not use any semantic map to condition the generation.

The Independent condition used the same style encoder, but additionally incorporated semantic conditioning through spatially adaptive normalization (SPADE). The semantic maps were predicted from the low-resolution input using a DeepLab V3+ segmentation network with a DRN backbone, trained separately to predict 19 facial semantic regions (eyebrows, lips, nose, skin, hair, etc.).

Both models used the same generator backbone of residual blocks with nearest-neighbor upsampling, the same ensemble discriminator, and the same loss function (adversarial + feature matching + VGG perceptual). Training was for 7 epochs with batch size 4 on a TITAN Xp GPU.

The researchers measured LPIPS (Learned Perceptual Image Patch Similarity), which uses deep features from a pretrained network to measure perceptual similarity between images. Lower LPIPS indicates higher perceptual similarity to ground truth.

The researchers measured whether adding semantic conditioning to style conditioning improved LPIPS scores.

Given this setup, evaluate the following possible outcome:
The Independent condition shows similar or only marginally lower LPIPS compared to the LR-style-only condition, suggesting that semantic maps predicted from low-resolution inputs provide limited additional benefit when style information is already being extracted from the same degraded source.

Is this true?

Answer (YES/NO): NO